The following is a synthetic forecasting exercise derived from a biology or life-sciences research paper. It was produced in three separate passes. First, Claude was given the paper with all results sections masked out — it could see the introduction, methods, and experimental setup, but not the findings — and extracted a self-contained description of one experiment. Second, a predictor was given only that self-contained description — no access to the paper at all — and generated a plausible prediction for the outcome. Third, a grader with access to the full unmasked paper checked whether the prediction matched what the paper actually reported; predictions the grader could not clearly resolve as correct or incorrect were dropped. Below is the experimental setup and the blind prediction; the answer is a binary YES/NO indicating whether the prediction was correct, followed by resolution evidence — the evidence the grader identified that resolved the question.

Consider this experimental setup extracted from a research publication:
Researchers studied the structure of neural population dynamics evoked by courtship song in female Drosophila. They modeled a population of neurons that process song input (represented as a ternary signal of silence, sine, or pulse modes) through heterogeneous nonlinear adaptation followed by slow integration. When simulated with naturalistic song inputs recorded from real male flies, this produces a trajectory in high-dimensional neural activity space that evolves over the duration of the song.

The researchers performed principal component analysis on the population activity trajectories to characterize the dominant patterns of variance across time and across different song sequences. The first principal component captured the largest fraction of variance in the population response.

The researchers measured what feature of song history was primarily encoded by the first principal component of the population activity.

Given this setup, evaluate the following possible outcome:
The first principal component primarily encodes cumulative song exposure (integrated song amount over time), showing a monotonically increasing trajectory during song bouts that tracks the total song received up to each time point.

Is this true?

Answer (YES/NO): YES